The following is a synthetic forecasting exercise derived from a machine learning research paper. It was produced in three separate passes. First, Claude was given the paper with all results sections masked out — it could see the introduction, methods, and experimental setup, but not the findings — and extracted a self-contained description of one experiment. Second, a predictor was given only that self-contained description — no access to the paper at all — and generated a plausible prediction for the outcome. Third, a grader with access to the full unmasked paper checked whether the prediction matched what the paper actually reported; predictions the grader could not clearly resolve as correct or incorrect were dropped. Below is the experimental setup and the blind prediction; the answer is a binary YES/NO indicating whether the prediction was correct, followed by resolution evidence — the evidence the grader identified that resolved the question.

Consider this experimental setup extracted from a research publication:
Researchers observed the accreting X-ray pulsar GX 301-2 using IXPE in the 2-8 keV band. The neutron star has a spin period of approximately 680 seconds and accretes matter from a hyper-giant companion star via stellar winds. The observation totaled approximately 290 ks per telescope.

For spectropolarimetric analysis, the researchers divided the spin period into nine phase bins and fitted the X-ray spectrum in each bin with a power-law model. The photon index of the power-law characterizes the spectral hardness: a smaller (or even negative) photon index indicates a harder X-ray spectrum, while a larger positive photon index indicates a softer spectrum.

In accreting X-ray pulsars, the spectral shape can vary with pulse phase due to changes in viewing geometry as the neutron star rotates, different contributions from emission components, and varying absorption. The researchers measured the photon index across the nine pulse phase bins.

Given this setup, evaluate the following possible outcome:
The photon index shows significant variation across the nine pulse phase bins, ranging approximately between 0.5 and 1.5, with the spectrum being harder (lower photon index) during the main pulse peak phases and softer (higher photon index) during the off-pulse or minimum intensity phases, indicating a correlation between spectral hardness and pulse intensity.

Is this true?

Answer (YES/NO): NO